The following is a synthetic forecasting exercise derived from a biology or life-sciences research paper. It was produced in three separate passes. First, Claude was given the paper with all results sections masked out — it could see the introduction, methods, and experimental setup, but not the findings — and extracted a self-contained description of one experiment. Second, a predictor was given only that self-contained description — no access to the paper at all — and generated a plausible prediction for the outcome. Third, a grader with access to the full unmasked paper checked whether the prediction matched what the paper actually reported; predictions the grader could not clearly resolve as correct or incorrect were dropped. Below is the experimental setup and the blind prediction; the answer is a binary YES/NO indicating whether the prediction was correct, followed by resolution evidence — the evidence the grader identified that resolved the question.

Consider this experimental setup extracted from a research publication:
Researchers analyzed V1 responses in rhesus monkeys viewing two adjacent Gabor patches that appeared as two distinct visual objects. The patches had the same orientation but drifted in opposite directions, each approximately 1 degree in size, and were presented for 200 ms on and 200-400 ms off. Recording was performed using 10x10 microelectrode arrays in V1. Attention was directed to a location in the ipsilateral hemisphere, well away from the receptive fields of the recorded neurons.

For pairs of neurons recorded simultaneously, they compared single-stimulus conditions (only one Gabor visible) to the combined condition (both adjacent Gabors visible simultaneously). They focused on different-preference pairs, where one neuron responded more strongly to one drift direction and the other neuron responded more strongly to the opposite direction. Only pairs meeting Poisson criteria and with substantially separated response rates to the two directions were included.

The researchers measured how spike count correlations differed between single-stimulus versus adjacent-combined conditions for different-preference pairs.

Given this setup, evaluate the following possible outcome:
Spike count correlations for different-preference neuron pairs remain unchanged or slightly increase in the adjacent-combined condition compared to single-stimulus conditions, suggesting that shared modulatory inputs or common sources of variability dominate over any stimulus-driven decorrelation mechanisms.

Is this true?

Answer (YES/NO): NO